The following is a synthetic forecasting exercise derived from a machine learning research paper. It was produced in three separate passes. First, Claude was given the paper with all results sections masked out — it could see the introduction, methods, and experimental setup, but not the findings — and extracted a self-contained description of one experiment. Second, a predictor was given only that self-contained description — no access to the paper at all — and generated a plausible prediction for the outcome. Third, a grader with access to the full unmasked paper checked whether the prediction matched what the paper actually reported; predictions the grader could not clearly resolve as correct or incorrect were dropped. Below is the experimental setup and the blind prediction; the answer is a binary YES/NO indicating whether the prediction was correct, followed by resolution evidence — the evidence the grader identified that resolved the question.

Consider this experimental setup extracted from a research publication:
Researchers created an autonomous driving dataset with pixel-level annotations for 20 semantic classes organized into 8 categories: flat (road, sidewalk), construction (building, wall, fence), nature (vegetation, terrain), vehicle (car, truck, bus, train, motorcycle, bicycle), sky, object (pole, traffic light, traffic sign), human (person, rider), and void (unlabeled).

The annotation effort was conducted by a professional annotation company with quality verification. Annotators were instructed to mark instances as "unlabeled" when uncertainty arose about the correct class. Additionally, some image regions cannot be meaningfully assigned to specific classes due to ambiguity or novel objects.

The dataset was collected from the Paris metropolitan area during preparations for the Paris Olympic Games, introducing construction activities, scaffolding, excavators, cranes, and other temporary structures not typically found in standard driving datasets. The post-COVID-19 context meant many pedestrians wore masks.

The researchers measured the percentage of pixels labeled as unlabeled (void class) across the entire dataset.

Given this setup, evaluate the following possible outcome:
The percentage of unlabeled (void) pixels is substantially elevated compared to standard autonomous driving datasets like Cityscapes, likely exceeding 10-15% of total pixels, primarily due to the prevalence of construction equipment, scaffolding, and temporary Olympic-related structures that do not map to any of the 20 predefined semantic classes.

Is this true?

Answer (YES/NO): YES